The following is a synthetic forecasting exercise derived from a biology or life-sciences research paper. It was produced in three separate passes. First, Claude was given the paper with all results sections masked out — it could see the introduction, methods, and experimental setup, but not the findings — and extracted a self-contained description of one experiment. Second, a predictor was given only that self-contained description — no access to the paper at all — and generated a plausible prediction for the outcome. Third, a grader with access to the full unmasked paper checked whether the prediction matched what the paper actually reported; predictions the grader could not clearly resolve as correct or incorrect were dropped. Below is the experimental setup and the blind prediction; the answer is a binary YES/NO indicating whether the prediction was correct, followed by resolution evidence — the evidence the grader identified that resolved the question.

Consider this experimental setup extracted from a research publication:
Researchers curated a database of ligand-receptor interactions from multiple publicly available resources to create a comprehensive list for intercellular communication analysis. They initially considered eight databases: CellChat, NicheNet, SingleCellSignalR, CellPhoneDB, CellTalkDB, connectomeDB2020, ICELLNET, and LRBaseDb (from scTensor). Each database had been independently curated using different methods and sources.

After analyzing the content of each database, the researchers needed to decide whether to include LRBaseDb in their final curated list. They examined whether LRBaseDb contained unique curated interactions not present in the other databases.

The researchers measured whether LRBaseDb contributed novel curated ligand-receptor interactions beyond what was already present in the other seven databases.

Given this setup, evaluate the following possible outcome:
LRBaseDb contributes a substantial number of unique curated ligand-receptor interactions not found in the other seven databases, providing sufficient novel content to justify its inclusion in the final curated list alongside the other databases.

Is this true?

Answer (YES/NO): NO